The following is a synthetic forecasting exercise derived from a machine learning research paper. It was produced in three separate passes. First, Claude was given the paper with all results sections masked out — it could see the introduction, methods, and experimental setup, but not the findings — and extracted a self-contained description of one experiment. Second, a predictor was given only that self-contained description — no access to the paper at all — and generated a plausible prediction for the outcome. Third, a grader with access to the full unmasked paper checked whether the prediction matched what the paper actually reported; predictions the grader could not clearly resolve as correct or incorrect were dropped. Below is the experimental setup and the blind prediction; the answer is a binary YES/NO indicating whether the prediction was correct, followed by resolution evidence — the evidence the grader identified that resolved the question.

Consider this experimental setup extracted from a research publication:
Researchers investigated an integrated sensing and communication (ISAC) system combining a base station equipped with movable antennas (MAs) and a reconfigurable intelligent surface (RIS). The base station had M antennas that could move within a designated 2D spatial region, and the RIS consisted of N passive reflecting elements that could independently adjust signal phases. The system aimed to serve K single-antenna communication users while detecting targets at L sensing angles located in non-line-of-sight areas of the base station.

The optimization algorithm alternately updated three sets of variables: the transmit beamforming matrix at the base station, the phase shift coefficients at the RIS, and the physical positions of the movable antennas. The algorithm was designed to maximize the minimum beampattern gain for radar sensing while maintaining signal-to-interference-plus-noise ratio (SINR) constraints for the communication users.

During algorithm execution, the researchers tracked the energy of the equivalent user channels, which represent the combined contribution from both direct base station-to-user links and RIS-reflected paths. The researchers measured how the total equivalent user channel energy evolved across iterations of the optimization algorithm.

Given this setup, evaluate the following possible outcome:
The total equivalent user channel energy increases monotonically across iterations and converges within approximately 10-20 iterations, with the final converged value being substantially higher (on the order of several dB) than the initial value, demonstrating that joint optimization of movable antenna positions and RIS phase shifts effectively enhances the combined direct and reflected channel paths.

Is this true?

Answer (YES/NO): NO